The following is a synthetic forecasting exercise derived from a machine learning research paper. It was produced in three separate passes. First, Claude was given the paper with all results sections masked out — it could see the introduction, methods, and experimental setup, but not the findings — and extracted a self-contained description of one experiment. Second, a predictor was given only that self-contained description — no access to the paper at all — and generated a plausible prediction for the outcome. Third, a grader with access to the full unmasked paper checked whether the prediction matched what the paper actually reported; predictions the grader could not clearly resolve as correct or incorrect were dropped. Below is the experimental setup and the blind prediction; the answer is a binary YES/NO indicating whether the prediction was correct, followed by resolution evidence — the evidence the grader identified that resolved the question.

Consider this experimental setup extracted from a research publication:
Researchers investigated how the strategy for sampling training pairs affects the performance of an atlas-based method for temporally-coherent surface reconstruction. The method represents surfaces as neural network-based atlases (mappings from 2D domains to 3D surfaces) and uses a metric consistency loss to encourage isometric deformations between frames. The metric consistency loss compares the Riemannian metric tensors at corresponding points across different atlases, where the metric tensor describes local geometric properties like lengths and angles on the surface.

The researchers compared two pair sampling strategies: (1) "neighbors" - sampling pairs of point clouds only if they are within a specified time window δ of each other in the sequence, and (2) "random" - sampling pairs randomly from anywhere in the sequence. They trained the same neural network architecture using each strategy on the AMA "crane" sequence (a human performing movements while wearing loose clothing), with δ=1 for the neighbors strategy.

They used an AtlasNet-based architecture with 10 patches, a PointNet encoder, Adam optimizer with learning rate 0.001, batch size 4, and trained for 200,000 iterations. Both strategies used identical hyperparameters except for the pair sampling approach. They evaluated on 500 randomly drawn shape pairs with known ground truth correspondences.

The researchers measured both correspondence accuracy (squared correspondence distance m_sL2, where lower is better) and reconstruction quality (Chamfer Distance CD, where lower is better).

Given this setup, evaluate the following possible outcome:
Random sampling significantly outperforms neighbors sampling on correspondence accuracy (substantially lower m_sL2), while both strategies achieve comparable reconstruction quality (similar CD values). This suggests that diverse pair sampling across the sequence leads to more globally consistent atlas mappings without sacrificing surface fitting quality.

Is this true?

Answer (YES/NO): NO